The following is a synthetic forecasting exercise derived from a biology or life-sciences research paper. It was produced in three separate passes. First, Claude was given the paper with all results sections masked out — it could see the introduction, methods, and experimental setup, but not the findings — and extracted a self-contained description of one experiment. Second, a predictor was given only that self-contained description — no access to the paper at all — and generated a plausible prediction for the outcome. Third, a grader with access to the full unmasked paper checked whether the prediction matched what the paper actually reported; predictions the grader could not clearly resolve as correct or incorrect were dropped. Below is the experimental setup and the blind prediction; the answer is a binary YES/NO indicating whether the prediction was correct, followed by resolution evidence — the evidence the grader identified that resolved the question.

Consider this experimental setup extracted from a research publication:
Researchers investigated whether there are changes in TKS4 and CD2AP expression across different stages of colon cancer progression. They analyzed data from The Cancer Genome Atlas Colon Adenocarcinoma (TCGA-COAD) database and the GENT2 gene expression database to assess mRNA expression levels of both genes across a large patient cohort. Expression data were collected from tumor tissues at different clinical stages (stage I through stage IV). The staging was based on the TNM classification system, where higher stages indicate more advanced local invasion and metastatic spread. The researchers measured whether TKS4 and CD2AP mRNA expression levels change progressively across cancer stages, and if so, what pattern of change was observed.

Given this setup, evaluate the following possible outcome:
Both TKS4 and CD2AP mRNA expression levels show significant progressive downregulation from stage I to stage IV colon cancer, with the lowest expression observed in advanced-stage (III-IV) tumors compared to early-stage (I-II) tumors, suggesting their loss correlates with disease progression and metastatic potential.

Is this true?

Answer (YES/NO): NO